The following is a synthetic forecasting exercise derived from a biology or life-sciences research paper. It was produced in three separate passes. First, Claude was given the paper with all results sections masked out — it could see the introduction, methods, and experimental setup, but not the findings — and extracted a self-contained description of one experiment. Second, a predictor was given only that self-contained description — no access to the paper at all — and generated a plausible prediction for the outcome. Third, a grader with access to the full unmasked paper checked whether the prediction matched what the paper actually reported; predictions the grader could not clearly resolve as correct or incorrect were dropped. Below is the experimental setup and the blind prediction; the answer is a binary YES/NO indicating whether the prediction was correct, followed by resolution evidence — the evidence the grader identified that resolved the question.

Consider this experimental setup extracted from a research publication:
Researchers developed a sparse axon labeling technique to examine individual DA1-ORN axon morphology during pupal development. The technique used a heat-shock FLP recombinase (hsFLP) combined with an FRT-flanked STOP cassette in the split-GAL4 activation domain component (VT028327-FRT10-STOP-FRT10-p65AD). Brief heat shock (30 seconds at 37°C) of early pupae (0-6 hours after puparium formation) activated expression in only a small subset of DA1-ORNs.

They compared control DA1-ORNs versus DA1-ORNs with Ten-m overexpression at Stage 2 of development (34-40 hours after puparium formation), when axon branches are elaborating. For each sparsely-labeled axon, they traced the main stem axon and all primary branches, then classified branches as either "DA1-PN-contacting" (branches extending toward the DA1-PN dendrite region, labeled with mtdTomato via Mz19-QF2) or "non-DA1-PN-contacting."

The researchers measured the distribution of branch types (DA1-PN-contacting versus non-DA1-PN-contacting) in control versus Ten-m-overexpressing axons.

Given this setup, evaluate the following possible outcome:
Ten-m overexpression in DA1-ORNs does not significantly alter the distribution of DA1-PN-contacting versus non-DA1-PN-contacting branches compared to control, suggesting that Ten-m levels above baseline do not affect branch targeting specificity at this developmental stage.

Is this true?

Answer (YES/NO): NO